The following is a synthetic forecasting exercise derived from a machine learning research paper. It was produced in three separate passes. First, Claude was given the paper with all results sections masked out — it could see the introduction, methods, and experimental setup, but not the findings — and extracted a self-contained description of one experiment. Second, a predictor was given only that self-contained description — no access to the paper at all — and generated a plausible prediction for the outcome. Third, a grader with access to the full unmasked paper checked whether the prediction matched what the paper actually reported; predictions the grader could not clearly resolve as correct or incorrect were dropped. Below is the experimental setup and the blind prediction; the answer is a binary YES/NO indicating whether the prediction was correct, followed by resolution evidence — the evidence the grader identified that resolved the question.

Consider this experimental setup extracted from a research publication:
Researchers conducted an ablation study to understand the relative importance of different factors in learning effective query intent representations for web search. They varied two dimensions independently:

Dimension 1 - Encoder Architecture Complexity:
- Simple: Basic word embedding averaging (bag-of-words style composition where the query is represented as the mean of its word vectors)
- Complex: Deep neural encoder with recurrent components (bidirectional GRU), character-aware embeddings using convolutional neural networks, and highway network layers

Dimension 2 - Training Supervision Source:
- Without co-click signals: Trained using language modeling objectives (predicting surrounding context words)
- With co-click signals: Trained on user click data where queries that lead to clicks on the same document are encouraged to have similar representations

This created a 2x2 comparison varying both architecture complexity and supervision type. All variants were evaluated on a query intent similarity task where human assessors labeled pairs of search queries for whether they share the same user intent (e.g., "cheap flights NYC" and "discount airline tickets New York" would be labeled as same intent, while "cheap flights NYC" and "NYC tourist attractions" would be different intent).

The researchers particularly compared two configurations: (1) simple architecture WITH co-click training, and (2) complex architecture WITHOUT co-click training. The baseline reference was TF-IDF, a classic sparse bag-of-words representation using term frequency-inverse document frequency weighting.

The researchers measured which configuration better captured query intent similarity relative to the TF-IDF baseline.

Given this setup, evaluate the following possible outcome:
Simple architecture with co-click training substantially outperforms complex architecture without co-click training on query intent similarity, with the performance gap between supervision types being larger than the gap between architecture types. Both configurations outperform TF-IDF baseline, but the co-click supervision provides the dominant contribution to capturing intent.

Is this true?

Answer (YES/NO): NO